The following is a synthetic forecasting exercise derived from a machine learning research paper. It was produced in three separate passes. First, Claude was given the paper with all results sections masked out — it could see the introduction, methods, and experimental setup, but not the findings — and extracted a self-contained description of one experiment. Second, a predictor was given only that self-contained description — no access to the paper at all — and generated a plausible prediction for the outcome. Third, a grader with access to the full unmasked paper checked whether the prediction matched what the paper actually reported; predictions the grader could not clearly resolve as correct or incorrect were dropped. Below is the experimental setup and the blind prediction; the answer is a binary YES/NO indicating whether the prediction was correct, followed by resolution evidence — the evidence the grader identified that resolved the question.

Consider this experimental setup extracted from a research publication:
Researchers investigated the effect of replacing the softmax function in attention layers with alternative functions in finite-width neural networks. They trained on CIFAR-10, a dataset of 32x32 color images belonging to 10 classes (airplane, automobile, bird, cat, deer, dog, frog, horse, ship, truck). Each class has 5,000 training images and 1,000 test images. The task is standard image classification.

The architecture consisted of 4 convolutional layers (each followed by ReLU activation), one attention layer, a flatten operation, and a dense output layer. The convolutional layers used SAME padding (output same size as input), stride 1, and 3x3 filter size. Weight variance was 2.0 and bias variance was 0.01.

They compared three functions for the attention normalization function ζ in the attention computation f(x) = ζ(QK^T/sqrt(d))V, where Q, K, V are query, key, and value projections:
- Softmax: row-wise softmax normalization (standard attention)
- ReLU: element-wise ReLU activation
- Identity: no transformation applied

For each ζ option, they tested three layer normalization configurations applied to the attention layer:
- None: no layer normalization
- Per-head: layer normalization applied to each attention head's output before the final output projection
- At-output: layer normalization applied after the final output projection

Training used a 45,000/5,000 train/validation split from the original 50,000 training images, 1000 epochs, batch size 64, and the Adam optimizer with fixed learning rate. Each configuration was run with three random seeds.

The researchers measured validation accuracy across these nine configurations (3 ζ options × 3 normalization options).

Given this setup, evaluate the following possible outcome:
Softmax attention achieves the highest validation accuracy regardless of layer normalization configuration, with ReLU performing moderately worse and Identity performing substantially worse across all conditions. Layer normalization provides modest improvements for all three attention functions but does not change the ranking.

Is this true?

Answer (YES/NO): NO